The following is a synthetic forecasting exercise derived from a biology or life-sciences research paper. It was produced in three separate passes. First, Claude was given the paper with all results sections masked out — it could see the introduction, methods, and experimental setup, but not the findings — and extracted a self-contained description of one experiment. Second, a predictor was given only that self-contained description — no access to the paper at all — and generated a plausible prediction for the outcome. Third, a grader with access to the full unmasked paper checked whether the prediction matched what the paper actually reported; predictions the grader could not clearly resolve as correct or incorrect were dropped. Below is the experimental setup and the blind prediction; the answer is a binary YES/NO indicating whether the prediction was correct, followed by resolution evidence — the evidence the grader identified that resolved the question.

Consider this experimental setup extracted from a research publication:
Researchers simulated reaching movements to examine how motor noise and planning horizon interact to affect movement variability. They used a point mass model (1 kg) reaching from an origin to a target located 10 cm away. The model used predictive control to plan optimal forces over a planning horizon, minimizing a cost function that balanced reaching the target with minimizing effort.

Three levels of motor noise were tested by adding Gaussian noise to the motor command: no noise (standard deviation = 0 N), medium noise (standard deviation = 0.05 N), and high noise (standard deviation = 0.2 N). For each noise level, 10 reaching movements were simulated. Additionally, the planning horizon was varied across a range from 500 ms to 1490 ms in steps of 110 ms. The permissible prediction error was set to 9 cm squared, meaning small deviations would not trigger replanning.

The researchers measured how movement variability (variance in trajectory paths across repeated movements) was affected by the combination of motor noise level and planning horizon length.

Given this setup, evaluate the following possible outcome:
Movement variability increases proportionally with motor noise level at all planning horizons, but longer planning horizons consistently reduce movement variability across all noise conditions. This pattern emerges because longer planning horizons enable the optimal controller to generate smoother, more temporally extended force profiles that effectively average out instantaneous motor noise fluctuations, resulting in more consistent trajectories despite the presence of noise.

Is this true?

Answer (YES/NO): NO